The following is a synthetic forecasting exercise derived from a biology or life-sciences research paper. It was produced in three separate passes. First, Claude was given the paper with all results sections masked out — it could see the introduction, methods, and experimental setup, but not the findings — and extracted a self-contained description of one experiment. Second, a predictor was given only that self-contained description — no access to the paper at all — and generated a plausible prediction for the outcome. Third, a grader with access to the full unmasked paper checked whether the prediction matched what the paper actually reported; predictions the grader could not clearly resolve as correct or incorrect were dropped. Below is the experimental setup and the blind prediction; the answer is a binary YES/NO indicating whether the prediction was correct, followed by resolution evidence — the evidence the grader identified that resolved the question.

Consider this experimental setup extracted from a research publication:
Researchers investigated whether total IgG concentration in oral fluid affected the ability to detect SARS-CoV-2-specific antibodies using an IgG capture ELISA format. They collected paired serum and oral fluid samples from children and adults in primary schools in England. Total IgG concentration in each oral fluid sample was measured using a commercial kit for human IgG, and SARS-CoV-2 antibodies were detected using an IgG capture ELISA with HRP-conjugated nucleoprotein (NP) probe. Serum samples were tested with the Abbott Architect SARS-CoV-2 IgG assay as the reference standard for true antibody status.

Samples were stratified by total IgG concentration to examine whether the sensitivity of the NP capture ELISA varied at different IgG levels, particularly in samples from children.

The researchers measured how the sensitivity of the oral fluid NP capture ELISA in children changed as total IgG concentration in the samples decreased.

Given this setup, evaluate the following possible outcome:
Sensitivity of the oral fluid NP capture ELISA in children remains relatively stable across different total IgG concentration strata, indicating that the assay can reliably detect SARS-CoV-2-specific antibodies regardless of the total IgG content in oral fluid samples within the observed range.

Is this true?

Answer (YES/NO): YES